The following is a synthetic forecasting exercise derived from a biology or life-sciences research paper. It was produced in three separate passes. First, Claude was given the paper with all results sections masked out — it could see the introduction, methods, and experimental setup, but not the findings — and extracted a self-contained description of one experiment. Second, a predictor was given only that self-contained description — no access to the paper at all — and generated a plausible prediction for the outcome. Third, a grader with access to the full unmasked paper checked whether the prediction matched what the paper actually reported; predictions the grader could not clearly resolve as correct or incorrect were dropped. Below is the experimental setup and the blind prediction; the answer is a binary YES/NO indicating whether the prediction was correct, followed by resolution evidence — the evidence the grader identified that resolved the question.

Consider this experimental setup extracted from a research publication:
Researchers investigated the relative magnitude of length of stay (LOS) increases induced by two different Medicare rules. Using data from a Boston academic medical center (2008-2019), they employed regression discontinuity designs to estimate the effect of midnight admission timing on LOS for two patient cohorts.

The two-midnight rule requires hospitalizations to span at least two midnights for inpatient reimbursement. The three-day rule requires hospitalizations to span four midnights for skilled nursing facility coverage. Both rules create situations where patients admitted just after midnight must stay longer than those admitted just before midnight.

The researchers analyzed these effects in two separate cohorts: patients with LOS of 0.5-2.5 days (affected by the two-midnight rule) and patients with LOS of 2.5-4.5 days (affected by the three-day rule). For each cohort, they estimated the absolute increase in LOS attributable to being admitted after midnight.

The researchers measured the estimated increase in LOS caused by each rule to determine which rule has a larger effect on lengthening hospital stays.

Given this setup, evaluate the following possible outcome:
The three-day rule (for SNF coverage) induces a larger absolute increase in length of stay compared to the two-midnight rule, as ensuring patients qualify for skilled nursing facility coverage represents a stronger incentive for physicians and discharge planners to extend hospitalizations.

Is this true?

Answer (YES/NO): YES